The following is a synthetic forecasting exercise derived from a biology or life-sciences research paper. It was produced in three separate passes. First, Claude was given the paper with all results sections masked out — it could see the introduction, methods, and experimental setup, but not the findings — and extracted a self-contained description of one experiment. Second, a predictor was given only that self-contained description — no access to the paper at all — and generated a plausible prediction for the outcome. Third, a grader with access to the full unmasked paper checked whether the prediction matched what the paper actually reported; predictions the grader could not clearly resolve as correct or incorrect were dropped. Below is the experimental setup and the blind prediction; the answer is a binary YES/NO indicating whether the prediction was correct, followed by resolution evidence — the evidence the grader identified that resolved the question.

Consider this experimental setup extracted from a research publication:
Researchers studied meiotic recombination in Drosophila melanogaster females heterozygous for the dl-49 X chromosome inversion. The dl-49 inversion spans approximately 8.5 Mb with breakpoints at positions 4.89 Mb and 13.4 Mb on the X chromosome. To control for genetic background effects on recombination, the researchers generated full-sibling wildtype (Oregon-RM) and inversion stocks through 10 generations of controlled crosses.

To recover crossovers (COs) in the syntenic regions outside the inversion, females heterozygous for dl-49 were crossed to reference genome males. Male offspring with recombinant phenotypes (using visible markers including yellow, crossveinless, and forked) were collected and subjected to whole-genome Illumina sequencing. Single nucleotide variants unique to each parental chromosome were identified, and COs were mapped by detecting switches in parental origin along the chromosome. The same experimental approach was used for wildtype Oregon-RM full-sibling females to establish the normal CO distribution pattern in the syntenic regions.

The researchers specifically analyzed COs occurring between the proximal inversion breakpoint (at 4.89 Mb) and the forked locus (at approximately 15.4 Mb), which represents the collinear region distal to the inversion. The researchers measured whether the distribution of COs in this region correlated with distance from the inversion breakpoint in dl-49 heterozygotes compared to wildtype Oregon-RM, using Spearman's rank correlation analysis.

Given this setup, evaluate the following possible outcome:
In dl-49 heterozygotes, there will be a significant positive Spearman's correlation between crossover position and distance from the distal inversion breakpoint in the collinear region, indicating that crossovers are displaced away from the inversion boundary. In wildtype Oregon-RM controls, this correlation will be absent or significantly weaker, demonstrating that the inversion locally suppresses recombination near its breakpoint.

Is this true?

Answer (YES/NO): YES